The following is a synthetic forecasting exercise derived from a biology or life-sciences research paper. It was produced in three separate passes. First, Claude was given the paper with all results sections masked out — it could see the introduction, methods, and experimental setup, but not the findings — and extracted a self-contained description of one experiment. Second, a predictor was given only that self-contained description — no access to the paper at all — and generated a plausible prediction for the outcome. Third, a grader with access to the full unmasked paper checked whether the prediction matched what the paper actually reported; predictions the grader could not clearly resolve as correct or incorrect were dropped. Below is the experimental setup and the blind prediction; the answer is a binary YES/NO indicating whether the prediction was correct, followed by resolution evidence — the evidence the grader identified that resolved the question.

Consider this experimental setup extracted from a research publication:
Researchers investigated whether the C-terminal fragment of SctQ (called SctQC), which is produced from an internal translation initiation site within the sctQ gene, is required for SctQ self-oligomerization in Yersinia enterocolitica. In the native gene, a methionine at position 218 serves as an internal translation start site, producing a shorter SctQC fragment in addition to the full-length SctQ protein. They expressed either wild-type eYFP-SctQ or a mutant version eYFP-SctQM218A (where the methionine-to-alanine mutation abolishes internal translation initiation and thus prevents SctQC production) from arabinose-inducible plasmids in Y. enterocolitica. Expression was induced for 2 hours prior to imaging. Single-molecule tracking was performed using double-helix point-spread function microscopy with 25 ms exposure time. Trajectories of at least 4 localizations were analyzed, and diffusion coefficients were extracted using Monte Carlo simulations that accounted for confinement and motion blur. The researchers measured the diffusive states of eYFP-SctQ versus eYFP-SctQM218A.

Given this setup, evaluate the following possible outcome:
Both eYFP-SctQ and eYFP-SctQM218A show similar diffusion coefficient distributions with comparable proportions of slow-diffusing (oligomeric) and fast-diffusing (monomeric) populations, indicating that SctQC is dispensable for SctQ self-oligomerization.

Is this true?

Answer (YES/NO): NO